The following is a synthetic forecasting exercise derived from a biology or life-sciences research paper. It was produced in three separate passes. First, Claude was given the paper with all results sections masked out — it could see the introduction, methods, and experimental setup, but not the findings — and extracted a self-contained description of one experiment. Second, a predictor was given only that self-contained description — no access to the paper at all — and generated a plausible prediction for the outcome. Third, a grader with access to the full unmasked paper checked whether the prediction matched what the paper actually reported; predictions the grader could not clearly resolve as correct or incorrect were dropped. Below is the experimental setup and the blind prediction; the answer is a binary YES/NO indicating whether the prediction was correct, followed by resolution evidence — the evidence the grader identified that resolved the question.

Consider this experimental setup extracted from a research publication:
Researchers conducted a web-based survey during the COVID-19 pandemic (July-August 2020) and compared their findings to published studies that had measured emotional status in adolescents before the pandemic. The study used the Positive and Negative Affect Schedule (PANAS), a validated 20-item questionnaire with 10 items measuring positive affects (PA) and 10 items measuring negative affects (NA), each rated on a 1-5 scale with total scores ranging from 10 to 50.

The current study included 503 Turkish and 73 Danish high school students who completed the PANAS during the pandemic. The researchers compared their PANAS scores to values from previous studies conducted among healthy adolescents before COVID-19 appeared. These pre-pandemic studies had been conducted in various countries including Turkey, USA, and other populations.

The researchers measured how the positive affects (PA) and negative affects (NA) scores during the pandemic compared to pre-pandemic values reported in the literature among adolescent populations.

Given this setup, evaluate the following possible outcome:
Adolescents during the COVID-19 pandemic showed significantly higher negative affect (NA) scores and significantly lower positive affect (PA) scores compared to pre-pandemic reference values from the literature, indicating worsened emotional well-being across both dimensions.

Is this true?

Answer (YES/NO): YES